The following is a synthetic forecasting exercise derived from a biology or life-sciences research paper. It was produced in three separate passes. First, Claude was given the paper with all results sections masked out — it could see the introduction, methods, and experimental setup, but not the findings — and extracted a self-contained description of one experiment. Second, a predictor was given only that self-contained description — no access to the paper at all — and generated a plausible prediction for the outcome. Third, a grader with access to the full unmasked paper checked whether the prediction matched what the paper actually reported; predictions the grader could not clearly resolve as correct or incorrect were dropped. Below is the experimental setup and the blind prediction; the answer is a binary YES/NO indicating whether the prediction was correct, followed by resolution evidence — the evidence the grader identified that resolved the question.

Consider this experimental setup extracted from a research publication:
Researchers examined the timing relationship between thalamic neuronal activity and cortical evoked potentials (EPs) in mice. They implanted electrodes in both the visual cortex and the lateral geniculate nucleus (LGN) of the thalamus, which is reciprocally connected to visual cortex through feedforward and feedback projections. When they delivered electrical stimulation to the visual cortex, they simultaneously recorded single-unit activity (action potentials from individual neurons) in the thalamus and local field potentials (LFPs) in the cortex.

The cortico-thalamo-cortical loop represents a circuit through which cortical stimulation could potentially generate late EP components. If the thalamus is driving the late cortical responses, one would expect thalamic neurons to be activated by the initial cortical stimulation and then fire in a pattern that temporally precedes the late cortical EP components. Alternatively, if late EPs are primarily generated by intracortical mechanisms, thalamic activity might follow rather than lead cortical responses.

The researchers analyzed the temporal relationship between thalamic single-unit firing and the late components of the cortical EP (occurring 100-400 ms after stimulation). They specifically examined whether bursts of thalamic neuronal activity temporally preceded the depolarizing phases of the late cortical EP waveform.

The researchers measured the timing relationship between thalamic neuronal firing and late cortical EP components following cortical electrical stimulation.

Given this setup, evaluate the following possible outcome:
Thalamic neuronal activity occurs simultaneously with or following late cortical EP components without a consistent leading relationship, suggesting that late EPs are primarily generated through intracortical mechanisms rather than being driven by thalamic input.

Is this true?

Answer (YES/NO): NO